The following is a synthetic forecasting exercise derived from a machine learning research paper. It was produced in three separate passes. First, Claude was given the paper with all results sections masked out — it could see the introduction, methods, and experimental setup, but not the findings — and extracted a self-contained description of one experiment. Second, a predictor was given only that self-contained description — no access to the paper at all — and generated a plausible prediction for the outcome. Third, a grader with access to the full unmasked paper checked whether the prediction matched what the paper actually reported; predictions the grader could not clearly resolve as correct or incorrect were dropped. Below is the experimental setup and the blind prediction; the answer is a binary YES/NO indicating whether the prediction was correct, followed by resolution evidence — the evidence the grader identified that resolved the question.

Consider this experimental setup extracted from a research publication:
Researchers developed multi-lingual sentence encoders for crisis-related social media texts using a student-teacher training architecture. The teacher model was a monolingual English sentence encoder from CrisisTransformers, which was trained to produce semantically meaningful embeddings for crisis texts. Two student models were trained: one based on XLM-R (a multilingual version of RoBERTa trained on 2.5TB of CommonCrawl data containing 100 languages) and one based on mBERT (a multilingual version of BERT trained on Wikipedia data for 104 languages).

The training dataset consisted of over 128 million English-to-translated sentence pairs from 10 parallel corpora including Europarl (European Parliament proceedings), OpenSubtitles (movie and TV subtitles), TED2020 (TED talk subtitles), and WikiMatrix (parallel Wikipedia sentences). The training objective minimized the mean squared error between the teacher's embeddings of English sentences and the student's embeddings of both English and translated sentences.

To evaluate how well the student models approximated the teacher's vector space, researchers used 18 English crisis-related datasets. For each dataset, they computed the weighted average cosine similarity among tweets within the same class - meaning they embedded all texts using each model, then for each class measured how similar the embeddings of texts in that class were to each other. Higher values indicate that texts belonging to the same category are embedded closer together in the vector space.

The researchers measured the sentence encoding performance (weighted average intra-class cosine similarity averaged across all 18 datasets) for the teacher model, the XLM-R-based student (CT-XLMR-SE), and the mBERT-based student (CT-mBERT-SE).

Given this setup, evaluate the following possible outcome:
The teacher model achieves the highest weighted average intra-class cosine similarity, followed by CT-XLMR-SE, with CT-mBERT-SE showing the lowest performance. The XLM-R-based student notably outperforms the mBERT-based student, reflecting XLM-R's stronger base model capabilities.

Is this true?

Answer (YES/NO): NO